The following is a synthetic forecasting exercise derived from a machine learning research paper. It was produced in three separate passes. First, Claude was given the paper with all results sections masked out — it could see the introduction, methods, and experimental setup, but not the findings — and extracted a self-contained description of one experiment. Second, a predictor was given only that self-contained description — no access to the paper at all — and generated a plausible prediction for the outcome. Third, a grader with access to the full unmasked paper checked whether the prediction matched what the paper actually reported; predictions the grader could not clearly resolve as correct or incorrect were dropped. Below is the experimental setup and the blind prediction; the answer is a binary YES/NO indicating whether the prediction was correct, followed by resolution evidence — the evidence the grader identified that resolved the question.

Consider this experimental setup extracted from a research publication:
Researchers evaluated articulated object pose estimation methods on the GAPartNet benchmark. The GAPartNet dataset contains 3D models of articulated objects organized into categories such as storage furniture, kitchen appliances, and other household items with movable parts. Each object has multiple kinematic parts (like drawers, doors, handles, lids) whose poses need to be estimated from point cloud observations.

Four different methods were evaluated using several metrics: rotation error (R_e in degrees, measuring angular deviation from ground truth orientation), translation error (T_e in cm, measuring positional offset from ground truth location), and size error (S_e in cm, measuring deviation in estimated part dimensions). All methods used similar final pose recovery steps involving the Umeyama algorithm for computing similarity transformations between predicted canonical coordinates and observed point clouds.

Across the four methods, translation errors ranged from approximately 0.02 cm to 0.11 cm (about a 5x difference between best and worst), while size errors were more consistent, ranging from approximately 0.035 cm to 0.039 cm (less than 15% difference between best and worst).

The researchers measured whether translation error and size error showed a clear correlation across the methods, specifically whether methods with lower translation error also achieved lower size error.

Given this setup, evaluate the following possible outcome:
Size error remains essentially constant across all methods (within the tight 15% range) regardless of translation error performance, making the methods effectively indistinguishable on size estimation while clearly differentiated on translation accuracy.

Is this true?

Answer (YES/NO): NO